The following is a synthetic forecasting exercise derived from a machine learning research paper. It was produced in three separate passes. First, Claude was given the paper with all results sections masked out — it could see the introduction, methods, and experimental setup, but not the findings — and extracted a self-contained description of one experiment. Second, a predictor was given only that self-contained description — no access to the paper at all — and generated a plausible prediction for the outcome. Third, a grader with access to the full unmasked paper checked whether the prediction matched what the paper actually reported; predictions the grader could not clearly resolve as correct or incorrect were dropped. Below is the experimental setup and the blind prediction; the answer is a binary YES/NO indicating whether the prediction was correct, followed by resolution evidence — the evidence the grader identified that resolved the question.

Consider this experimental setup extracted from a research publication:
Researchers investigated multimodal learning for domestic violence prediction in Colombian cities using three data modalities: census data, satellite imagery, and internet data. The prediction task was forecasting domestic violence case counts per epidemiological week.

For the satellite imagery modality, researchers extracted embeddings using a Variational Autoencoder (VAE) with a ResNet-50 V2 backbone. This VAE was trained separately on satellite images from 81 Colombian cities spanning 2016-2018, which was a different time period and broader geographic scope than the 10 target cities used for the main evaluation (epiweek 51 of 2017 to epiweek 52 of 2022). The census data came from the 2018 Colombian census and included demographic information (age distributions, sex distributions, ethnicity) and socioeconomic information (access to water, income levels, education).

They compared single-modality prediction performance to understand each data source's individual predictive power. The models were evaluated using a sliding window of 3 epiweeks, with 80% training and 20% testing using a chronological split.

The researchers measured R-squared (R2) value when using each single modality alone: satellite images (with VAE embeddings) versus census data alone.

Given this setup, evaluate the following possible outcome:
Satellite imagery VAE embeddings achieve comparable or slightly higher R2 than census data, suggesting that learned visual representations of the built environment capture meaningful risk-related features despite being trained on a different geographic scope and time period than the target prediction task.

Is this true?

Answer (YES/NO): NO